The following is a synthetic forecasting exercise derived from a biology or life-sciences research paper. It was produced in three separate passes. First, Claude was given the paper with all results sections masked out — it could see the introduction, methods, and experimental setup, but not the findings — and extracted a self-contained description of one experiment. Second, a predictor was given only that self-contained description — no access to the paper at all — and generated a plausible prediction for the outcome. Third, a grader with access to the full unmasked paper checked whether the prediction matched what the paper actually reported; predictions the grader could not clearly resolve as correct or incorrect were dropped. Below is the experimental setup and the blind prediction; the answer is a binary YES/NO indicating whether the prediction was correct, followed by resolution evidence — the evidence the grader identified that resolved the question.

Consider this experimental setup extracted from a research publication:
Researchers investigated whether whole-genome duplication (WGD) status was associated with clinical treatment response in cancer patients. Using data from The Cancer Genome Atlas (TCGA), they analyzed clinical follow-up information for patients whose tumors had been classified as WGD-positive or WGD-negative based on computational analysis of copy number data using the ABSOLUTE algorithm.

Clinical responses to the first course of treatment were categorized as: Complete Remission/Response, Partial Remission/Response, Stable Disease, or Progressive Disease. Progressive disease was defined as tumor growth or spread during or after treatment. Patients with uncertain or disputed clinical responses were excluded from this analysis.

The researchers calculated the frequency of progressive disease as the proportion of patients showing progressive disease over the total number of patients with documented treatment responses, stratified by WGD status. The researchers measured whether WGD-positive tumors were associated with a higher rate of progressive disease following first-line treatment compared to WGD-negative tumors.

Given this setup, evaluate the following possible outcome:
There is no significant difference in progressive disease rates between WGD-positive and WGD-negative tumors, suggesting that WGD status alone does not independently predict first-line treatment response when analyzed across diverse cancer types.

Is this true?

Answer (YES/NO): NO